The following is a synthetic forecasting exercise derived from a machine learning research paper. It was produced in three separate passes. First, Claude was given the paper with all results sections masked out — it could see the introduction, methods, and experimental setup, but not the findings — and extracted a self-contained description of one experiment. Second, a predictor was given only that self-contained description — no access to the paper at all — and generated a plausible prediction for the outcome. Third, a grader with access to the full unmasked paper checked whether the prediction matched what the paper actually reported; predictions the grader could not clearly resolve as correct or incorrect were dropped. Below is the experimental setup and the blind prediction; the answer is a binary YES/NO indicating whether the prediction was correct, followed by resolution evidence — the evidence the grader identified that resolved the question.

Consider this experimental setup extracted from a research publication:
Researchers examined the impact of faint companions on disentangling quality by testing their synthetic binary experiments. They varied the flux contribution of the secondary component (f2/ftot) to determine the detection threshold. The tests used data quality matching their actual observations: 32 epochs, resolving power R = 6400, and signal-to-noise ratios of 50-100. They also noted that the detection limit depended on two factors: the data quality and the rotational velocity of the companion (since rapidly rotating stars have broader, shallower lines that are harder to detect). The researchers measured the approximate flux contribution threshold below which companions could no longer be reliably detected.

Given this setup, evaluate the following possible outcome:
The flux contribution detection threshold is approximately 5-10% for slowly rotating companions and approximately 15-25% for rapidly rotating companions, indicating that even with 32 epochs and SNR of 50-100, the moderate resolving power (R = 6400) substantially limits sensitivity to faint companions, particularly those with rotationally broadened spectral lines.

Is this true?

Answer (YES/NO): NO